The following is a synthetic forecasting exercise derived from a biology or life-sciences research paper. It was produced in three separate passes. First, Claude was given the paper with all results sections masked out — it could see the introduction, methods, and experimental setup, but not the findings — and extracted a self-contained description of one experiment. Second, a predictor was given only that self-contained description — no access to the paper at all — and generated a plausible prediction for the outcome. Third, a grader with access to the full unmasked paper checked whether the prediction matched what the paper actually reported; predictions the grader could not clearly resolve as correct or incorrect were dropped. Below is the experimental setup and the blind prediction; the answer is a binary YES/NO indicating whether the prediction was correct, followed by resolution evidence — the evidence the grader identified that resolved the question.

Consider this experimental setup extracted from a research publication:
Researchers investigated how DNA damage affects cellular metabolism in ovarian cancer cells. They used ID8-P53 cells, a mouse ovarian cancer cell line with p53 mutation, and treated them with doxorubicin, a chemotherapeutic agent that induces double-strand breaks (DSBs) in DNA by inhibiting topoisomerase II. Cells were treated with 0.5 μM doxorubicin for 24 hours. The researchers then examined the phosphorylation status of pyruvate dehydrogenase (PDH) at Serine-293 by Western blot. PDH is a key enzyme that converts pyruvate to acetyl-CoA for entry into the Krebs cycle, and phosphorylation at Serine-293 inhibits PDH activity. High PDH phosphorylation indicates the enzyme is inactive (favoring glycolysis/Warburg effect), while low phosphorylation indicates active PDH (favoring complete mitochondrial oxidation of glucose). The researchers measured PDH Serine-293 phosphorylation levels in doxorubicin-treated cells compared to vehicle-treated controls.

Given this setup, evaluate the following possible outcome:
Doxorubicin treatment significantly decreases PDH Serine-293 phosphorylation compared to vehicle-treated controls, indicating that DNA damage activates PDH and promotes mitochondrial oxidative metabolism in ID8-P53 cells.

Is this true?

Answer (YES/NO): YES